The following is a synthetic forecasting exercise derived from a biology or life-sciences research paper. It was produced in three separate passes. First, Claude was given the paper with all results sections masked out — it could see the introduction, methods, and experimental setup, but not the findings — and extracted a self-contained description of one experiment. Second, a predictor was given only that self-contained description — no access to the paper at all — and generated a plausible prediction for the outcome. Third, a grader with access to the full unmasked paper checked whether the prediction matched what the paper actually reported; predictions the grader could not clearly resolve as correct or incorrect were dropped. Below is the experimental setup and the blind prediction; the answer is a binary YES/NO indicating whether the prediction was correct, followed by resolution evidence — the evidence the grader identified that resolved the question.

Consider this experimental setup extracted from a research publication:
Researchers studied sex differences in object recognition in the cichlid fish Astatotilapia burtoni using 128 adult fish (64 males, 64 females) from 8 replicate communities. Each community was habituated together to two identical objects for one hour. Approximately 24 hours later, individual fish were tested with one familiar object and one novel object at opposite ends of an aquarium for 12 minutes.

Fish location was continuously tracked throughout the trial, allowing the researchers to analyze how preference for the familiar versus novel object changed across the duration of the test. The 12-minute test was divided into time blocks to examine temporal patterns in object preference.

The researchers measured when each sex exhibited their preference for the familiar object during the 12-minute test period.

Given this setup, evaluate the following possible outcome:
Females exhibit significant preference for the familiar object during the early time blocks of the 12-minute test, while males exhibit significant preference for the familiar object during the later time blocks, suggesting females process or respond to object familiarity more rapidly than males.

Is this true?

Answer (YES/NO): NO